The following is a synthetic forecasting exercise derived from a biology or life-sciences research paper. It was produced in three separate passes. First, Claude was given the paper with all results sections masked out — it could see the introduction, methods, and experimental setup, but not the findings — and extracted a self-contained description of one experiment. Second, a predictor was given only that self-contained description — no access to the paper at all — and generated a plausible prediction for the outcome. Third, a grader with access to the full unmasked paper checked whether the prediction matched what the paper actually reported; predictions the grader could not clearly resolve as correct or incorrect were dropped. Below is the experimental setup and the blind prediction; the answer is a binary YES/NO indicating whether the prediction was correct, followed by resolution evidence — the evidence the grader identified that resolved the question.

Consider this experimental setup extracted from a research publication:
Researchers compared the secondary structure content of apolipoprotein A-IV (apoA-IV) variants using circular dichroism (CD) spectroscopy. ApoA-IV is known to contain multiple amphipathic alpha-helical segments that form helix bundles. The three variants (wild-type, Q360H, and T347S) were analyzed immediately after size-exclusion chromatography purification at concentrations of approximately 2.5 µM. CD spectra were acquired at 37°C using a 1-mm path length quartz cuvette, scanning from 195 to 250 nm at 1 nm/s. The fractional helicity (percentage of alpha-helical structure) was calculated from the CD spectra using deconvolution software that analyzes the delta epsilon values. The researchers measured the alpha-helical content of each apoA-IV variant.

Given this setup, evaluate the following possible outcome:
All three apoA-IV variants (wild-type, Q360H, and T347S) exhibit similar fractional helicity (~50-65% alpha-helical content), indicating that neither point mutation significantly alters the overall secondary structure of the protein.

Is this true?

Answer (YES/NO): NO